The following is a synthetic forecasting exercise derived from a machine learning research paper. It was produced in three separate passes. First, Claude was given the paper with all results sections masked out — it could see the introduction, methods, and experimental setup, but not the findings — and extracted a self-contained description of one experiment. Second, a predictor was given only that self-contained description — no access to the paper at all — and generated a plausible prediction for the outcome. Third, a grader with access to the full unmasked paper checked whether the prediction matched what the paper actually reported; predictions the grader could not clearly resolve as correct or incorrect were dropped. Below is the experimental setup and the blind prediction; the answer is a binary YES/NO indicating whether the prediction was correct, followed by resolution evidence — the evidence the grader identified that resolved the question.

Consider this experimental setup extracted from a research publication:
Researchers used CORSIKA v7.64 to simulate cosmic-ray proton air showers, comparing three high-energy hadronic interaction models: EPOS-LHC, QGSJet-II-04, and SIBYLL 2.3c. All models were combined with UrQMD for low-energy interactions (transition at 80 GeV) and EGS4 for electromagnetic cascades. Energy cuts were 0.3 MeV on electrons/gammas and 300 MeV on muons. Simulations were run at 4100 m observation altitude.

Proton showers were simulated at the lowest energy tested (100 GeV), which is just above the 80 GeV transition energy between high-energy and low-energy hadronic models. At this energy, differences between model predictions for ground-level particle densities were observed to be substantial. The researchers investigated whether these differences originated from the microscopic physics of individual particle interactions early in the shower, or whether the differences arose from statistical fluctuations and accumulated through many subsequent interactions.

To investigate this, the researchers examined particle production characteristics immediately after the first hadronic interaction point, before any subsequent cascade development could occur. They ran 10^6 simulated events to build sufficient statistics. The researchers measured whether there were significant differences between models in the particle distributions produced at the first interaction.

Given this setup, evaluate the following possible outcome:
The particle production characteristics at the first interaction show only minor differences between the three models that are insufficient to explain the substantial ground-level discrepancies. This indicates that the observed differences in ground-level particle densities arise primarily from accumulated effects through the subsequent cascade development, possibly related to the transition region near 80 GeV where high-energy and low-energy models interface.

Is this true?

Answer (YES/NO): NO